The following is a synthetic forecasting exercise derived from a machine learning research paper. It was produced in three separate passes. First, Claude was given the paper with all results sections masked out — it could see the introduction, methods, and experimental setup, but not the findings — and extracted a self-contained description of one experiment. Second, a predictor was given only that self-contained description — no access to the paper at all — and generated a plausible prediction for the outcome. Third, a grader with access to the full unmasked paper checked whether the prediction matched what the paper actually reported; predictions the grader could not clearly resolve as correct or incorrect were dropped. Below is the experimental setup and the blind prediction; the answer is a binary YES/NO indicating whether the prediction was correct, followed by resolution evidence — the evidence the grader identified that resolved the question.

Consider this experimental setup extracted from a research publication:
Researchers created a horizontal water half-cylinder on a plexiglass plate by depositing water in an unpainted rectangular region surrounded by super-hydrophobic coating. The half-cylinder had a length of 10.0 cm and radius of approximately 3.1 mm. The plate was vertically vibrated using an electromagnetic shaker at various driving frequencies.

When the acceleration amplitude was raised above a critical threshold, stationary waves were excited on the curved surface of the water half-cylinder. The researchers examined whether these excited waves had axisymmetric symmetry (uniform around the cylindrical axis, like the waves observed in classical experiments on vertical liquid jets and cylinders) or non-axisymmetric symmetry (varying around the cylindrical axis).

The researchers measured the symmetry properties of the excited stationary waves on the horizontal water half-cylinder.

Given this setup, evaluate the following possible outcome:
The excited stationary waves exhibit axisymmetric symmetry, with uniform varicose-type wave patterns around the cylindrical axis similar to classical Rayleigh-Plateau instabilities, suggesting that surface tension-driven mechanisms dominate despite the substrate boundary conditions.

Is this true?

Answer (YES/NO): NO